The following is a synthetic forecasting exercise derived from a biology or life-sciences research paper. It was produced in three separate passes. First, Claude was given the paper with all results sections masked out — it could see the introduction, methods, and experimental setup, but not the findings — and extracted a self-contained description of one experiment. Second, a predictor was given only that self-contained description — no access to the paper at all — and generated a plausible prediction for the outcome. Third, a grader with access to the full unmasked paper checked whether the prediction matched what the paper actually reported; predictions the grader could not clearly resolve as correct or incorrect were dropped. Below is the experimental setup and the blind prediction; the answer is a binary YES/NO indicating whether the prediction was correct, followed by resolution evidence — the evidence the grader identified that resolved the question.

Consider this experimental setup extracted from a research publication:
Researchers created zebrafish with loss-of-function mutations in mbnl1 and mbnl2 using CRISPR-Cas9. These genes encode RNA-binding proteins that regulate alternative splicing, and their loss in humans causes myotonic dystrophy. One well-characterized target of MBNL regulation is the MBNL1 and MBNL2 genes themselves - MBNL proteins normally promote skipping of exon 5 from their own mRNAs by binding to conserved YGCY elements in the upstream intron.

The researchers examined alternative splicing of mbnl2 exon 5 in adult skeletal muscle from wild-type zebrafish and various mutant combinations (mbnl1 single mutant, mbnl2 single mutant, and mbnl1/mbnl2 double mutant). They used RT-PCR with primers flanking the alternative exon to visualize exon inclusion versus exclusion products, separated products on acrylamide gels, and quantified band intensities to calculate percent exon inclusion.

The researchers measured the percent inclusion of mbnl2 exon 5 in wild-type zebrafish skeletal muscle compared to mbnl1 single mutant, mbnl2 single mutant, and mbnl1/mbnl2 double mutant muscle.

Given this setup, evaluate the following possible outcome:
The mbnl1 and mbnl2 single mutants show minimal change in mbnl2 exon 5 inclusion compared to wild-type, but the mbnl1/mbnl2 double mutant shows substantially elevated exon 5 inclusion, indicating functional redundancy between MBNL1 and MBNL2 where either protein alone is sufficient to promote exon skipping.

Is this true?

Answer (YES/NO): YES